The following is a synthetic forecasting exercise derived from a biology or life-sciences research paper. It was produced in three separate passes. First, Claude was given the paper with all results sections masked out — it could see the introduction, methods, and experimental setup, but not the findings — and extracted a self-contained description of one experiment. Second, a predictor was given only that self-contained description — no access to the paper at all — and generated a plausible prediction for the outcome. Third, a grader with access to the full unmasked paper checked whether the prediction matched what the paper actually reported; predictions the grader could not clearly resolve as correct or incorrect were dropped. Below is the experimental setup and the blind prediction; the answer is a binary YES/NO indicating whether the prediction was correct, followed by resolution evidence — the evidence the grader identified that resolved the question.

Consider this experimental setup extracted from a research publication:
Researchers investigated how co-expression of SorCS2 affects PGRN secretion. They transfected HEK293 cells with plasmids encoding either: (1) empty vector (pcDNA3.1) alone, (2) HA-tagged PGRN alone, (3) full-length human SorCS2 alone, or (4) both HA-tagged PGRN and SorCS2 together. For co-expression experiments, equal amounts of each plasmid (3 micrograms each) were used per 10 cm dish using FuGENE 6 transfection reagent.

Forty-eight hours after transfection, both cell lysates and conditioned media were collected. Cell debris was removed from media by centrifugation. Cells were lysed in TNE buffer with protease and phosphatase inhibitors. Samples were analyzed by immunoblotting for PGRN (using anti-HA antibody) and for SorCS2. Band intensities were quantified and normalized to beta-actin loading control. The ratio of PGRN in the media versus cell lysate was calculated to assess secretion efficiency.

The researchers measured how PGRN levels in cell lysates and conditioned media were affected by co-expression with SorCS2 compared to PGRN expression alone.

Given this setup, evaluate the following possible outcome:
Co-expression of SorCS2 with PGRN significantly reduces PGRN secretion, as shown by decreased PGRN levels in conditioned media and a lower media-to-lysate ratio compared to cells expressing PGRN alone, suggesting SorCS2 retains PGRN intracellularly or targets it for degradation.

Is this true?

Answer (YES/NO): YES